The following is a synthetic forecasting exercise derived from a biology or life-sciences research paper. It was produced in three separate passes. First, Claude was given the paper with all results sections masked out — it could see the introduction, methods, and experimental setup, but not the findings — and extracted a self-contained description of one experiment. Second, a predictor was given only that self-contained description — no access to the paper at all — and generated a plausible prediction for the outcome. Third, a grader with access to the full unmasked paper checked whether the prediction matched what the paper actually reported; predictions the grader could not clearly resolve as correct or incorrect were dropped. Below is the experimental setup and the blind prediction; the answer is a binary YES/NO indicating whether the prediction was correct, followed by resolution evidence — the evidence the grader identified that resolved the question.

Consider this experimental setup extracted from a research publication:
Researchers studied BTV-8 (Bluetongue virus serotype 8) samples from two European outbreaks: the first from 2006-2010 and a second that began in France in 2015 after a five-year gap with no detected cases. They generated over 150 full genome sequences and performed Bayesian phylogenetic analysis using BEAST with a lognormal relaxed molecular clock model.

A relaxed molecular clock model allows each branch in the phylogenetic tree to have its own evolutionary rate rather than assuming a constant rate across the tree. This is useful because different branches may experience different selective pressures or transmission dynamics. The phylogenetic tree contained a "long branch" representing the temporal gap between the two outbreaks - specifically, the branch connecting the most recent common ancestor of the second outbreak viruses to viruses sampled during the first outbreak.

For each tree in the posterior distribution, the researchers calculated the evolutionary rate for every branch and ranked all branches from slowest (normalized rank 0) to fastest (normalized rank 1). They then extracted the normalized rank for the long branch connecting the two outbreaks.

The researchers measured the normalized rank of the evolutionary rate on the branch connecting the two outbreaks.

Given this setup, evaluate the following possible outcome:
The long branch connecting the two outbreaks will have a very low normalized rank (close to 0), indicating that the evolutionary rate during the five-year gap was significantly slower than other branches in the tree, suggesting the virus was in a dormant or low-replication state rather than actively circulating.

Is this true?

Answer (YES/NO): YES